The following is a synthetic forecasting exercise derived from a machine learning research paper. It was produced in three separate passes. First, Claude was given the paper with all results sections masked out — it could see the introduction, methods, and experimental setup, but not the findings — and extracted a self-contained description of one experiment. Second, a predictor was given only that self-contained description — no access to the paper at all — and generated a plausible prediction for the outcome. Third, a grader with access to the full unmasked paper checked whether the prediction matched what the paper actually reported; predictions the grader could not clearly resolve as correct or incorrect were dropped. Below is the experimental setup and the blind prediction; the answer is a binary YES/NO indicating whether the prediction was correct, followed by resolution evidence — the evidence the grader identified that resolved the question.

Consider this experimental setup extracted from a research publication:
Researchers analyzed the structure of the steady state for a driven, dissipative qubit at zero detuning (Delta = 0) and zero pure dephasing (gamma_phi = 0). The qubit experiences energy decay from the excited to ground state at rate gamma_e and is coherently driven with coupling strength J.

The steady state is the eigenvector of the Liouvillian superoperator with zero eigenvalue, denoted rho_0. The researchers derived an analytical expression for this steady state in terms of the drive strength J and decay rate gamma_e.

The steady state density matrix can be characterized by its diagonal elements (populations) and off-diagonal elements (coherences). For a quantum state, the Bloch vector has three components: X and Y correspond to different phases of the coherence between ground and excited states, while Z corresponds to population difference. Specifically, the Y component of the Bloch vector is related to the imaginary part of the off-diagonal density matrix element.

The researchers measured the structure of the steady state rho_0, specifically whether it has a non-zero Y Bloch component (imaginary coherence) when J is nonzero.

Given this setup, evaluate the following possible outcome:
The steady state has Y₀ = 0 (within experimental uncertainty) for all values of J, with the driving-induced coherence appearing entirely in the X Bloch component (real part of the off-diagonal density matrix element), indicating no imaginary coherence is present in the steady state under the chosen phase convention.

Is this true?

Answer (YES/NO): NO